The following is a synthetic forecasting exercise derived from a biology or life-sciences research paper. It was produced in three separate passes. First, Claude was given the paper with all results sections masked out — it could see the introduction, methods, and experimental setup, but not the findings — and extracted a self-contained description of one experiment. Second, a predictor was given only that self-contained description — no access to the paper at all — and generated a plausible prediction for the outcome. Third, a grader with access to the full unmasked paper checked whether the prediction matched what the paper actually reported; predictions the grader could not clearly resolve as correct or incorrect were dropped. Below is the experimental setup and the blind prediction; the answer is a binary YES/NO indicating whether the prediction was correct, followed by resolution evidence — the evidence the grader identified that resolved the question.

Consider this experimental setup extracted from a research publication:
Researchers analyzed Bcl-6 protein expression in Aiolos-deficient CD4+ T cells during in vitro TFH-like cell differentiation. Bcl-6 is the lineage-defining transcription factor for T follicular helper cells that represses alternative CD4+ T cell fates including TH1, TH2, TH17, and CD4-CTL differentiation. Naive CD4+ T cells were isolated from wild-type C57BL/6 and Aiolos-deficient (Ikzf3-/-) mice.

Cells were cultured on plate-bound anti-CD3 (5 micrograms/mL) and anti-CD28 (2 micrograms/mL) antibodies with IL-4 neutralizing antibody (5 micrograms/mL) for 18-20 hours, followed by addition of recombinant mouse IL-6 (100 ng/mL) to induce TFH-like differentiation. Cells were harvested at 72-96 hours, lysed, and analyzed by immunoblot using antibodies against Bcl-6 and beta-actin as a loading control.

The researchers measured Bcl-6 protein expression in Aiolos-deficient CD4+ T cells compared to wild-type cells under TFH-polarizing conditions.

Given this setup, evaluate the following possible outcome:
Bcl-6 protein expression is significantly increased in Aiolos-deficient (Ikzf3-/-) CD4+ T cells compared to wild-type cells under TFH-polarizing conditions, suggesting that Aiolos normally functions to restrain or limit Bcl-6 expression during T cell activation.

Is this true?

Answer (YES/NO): NO